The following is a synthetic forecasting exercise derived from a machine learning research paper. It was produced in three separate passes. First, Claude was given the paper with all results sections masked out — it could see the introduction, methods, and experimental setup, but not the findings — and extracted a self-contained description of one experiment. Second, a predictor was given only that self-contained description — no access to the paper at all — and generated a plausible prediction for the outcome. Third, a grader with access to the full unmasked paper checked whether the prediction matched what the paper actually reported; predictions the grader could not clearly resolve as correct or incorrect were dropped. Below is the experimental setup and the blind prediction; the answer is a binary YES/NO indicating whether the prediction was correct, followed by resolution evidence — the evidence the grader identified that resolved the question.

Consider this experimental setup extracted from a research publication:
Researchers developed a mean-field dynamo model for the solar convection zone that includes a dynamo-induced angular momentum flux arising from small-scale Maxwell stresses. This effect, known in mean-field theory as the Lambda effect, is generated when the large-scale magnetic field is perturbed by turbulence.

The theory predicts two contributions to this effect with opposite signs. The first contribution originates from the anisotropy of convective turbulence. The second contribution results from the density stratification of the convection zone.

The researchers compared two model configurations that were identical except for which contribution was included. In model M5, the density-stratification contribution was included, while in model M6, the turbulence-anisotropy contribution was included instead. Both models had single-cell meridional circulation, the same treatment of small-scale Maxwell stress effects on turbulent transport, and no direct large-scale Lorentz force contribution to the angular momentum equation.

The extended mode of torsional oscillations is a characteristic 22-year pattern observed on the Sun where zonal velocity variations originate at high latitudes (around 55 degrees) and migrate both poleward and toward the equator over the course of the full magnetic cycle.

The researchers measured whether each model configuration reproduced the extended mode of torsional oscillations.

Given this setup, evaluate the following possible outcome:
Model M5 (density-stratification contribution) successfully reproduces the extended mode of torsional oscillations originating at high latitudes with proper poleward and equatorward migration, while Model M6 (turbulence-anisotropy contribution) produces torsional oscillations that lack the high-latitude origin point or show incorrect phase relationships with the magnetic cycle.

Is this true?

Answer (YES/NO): YES